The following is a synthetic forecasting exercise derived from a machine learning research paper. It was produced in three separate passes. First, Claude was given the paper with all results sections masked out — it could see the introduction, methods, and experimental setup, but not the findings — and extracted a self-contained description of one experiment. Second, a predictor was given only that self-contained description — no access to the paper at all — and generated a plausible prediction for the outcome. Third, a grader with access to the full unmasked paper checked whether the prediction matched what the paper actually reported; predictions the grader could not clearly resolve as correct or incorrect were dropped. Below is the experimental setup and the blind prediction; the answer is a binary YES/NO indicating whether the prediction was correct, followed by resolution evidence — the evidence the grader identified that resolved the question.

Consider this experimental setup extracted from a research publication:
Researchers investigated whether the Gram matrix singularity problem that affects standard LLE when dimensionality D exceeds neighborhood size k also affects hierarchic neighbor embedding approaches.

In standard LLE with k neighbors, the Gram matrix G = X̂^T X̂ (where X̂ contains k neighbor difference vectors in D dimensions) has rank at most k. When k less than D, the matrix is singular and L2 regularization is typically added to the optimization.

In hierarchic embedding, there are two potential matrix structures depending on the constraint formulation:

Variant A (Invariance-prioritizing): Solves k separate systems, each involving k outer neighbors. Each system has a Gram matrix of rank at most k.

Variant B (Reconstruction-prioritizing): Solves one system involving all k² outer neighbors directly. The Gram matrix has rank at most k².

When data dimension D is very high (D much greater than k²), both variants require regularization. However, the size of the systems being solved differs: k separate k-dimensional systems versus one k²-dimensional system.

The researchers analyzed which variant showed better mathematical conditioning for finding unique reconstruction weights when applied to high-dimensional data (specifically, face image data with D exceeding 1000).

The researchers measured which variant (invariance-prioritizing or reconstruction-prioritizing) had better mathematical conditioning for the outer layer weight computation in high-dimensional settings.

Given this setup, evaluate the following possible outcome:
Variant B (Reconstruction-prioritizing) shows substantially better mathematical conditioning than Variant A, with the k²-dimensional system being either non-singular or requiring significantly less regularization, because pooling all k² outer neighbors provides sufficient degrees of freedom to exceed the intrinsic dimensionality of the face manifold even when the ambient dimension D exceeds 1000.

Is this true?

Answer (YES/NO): YES